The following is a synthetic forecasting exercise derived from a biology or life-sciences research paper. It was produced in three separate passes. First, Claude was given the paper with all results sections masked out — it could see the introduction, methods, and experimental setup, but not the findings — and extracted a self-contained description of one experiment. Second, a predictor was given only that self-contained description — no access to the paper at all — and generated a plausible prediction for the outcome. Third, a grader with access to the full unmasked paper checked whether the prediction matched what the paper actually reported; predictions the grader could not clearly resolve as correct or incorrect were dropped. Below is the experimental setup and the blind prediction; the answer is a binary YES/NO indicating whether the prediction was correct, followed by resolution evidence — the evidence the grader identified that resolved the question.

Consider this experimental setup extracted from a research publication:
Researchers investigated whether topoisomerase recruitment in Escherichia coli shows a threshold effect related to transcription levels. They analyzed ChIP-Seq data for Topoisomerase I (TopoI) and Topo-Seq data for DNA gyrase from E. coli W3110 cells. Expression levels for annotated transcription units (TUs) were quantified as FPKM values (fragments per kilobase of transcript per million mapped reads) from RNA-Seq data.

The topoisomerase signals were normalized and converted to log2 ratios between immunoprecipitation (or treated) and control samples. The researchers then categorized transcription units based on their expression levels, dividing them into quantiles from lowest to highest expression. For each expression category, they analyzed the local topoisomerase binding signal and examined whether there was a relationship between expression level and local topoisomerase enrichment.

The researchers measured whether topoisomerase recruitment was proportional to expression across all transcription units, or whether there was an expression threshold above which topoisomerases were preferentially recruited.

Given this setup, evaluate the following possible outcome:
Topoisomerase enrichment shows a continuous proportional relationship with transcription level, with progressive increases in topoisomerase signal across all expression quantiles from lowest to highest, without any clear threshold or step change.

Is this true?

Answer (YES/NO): NO